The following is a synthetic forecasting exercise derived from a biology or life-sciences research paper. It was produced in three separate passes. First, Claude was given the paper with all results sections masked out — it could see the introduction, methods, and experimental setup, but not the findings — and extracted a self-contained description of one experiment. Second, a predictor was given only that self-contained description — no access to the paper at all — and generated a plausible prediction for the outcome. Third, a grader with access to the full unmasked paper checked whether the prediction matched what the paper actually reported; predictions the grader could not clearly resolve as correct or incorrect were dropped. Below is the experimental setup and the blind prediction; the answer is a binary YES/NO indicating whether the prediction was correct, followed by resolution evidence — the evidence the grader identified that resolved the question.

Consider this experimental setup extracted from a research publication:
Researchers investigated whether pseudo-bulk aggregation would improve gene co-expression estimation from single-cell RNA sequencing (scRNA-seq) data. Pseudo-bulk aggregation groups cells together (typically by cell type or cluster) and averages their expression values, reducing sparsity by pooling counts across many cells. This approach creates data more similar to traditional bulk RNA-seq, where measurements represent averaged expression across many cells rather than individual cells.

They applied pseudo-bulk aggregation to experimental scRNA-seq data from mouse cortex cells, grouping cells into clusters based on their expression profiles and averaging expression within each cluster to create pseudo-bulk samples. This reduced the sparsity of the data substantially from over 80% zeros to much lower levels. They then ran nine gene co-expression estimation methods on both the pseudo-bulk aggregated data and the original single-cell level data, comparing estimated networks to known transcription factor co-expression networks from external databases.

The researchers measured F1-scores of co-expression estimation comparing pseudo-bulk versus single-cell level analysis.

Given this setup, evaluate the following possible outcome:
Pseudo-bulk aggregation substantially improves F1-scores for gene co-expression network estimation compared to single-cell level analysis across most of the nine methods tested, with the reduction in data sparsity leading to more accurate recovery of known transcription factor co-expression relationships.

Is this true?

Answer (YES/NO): NO